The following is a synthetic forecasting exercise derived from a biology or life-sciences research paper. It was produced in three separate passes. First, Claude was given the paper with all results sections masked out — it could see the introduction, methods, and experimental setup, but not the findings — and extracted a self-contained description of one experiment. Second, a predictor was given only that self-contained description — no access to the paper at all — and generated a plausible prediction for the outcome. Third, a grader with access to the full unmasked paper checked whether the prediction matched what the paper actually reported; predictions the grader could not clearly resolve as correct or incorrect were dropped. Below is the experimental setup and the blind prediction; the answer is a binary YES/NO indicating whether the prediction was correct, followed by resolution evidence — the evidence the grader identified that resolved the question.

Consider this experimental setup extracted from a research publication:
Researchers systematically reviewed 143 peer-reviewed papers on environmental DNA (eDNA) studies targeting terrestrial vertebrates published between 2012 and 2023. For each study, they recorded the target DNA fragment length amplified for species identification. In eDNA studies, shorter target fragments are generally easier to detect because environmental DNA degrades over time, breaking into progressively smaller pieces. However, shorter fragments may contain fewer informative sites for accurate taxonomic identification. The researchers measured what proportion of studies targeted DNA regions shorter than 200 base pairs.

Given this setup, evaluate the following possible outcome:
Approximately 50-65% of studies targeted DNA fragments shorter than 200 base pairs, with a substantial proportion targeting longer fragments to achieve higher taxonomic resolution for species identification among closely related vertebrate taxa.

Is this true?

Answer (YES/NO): NO